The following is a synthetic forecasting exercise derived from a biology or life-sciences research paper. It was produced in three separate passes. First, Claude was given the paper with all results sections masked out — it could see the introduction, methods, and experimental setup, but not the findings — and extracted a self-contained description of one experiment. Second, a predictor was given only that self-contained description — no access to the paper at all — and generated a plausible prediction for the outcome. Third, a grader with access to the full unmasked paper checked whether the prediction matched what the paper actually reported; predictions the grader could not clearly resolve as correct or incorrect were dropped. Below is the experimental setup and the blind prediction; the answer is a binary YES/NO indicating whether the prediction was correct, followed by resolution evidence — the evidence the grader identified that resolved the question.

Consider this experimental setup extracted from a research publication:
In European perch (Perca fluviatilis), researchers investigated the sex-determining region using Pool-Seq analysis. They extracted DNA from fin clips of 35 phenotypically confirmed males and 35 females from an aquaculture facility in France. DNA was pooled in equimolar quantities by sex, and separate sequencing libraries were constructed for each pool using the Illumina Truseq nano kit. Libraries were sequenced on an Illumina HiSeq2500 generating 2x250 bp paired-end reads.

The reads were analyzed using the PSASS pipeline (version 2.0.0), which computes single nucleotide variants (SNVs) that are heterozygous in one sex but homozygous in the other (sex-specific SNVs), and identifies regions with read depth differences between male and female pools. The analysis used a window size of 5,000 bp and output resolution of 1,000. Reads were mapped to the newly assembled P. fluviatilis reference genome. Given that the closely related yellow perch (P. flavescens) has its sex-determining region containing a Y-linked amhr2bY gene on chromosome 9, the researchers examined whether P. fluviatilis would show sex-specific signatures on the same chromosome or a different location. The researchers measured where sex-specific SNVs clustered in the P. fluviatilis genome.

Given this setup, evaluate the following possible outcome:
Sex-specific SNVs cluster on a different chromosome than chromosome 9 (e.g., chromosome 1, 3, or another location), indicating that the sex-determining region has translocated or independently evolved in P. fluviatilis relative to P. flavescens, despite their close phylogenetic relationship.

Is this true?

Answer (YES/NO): YES